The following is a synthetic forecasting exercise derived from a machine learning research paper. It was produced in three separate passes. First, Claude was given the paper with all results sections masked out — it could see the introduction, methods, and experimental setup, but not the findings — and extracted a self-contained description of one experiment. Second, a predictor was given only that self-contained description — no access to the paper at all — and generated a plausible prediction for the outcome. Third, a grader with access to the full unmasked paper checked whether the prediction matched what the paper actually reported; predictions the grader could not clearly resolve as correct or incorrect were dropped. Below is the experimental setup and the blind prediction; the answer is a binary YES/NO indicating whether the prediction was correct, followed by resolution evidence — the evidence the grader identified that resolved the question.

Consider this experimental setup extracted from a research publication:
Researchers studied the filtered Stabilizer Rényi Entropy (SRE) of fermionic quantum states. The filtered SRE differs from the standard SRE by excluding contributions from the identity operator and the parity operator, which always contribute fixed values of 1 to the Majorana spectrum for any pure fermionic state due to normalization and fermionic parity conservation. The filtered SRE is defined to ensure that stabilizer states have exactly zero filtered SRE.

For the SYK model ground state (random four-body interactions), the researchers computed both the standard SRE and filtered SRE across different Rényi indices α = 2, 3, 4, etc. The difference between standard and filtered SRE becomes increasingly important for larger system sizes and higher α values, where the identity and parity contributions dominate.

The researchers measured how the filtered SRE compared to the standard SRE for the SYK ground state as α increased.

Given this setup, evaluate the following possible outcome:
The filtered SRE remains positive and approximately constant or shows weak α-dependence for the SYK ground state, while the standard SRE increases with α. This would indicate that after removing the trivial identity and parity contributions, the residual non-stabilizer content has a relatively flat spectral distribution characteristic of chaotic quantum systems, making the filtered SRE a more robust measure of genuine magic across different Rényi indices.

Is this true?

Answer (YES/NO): NO